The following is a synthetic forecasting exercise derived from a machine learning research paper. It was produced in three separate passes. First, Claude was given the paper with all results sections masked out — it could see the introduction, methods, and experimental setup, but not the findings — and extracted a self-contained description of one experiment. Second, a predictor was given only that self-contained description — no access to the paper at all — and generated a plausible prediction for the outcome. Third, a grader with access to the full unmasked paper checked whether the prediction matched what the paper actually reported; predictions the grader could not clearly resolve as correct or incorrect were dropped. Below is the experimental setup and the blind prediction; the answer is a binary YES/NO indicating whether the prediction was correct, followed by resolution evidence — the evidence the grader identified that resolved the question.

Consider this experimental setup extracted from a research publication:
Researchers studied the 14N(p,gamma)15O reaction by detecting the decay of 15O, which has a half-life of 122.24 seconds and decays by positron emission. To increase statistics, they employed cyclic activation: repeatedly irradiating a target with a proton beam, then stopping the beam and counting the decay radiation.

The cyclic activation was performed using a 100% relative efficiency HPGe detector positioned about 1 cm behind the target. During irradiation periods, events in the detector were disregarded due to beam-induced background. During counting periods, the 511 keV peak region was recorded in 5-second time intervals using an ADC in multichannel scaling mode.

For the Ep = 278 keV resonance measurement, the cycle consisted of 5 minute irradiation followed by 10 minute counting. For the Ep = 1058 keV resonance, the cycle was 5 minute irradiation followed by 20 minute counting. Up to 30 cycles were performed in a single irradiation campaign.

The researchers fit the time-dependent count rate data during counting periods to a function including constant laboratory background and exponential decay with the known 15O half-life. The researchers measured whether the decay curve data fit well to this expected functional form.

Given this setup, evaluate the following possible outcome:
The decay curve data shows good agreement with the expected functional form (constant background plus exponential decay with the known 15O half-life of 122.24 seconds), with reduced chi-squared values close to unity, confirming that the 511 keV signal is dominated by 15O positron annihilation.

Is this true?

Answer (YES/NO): YES